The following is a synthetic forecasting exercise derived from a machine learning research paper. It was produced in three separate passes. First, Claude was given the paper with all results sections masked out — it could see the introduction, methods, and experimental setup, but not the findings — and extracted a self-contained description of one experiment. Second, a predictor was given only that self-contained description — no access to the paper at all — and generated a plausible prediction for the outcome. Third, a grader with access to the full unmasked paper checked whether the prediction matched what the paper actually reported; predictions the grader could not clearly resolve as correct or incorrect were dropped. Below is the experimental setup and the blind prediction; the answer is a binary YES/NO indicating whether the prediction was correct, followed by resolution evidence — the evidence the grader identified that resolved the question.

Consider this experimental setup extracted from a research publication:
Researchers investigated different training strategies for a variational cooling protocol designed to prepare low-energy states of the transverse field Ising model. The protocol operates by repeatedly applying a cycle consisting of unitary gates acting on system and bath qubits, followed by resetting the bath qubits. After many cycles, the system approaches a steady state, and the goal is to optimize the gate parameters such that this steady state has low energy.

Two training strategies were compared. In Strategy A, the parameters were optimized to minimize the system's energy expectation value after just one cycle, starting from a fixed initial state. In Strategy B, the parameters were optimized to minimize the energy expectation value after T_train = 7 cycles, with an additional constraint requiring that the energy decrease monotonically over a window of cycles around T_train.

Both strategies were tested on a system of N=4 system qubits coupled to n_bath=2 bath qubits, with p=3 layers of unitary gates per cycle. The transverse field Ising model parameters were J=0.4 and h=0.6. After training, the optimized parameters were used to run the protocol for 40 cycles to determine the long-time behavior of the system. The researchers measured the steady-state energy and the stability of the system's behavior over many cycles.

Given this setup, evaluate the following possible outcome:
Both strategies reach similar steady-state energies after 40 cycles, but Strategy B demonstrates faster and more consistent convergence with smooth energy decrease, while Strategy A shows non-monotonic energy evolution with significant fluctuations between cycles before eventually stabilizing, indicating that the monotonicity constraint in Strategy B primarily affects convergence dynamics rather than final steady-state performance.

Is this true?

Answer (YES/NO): NO